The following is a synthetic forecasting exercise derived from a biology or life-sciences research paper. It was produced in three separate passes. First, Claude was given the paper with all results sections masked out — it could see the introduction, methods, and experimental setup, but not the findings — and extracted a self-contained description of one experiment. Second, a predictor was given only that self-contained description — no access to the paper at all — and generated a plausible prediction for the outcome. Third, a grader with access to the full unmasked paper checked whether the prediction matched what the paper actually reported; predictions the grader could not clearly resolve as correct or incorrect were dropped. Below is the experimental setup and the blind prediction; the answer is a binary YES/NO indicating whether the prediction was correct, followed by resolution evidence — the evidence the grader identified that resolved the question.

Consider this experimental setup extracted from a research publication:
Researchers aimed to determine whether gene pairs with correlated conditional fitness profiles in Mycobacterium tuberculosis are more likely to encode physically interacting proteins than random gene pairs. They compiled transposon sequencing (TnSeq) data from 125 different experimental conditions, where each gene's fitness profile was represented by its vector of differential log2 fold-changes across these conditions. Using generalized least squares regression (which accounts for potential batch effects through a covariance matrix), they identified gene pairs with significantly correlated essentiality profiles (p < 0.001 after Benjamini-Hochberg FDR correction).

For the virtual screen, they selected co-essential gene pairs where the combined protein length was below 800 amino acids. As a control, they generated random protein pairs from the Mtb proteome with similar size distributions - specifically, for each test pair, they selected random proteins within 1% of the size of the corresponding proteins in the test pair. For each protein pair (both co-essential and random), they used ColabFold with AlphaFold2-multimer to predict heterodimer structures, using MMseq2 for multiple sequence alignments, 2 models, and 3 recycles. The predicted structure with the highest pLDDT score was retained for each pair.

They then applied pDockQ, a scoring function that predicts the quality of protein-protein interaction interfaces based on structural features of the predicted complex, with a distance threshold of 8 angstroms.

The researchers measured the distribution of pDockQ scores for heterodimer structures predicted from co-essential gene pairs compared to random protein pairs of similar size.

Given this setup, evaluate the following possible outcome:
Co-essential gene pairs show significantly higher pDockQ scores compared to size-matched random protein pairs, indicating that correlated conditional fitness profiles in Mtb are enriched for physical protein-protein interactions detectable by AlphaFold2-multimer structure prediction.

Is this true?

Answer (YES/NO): YES